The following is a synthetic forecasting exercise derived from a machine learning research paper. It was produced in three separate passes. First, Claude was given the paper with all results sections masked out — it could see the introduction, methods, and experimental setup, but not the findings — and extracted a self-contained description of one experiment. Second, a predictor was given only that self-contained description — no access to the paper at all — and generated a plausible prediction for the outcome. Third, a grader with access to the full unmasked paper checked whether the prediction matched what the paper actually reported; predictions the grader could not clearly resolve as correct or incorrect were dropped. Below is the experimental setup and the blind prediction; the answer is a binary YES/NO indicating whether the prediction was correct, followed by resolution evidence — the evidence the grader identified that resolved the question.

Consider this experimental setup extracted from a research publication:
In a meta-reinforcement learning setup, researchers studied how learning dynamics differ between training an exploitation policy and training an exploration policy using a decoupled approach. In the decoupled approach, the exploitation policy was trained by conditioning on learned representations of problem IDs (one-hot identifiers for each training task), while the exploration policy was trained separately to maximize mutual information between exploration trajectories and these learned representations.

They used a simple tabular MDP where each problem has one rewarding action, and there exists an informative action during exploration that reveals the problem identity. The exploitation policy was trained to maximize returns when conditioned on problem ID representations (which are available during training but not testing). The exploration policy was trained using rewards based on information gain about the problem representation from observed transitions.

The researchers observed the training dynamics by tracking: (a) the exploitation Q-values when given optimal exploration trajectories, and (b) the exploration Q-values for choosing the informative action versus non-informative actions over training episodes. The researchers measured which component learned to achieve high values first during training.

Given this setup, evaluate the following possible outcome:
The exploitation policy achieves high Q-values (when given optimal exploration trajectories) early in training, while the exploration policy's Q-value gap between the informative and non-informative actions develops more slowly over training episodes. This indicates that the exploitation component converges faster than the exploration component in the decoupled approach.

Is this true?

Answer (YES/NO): NO